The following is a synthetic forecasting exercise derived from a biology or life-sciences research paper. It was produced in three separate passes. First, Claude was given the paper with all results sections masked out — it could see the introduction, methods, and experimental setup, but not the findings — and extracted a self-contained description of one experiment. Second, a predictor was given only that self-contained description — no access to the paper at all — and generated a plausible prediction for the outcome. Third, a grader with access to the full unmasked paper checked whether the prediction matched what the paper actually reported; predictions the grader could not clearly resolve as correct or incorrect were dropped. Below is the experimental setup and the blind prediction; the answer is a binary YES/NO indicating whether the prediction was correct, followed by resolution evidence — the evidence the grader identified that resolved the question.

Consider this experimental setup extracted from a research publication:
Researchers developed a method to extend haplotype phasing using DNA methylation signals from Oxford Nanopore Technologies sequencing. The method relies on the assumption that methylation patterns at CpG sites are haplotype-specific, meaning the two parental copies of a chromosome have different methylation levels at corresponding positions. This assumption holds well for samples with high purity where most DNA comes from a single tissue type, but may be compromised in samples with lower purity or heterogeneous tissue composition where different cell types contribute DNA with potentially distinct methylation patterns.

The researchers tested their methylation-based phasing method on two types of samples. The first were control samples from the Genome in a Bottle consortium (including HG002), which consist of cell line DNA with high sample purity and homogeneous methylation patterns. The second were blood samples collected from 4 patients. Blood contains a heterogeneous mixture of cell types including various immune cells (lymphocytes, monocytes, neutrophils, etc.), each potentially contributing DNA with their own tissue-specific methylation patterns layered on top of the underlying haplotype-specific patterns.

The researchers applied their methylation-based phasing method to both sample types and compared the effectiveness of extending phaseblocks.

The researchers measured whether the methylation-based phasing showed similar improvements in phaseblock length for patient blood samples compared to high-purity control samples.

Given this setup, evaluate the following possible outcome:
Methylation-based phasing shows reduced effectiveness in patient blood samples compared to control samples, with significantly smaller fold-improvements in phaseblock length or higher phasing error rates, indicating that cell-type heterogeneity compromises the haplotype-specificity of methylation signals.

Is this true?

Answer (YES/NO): NO